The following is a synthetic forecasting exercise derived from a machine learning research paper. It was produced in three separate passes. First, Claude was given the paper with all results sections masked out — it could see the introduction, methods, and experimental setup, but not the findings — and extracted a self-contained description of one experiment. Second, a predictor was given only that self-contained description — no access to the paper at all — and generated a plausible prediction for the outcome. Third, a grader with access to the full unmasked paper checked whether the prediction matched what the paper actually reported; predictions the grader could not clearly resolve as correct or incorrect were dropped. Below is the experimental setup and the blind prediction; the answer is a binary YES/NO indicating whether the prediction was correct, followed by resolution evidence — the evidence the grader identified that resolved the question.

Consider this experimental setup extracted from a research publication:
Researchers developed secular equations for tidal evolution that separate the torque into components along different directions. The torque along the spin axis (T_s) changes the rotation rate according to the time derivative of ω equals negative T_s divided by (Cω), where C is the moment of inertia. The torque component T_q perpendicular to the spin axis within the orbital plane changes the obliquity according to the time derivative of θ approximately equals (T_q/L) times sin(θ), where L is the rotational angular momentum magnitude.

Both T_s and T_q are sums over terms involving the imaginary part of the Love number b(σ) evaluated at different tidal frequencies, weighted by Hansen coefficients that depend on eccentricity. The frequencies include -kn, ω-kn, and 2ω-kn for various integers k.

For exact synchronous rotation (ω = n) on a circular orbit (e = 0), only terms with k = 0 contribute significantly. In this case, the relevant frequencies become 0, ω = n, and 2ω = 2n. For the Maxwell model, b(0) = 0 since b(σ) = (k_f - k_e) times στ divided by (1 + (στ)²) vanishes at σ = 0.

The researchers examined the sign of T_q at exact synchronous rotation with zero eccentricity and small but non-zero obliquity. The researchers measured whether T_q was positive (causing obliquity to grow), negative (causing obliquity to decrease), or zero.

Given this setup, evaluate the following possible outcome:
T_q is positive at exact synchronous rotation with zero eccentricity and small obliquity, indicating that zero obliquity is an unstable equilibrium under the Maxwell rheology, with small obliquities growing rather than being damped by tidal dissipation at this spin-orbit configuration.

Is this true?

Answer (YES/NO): NO